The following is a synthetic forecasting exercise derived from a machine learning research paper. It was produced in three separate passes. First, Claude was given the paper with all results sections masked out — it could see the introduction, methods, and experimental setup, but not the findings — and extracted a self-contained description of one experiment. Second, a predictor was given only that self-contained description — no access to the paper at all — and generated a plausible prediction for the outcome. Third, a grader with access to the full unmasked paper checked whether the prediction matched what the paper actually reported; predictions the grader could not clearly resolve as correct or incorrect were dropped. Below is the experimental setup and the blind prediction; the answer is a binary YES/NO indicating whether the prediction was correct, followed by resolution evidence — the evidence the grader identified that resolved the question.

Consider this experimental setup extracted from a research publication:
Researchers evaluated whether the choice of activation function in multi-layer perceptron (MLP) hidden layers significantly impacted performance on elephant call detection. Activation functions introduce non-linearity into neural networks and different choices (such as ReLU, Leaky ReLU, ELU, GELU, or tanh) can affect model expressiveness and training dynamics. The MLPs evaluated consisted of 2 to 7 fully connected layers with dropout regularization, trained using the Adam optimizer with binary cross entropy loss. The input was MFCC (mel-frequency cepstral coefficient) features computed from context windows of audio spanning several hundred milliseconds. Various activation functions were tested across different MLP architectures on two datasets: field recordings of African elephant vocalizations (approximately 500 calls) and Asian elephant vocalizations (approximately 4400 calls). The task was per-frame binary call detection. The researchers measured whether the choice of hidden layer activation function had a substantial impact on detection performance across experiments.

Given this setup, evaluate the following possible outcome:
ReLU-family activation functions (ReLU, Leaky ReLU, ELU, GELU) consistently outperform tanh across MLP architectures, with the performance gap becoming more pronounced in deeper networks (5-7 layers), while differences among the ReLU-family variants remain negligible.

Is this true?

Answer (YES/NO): NO